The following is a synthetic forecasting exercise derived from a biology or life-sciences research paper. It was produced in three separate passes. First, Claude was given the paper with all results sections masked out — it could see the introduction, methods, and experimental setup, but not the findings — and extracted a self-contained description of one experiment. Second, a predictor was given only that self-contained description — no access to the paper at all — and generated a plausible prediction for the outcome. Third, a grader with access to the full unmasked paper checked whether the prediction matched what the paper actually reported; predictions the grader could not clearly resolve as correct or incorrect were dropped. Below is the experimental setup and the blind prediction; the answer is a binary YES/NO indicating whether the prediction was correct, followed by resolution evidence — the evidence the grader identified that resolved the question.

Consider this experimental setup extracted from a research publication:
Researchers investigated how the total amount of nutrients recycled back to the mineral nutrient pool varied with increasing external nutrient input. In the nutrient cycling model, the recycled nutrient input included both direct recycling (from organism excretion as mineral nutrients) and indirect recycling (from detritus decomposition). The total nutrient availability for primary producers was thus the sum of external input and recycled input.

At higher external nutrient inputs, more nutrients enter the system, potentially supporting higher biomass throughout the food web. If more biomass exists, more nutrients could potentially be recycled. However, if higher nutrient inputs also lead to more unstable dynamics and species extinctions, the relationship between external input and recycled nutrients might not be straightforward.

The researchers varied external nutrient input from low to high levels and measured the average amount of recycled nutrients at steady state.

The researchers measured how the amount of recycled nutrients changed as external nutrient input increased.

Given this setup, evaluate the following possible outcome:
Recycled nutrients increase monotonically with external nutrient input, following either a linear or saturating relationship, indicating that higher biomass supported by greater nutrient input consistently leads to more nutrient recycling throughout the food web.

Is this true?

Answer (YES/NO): YES